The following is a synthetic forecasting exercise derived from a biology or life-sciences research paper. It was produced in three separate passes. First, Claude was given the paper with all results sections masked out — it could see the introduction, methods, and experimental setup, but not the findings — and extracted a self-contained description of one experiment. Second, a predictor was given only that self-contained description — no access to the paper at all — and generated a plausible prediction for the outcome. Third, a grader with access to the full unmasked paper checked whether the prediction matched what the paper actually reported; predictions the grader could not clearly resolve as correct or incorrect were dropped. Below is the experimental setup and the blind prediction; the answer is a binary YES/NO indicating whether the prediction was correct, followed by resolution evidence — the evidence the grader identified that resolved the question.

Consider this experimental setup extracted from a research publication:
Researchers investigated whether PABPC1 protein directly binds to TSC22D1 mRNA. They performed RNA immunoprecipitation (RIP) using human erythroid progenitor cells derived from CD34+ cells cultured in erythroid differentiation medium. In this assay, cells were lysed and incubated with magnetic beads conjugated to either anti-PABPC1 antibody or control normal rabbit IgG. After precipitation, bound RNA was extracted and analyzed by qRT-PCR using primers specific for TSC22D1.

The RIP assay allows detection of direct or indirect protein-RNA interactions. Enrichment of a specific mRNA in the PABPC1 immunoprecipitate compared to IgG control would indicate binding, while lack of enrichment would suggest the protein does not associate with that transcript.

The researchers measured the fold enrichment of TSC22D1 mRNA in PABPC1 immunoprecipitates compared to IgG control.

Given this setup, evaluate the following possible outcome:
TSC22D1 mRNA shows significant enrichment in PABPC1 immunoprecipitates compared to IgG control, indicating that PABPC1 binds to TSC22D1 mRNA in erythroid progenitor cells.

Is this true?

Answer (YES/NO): YES